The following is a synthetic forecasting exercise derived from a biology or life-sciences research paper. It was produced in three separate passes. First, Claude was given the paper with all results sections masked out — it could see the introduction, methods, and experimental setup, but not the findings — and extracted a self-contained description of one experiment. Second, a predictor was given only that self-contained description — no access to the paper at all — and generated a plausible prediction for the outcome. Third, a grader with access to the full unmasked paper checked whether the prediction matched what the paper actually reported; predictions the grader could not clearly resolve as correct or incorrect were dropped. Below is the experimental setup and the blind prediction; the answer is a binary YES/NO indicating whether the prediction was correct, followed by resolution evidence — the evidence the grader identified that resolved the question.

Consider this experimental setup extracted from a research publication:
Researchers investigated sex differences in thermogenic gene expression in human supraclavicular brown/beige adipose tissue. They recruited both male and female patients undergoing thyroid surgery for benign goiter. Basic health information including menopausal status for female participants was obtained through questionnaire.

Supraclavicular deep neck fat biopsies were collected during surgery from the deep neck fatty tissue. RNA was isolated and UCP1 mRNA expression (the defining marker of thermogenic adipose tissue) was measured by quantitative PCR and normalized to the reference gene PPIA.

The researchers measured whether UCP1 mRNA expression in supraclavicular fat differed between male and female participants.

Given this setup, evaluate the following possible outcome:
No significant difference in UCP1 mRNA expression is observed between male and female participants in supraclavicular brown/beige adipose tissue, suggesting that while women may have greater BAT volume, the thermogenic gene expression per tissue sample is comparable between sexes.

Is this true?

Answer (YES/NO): NO